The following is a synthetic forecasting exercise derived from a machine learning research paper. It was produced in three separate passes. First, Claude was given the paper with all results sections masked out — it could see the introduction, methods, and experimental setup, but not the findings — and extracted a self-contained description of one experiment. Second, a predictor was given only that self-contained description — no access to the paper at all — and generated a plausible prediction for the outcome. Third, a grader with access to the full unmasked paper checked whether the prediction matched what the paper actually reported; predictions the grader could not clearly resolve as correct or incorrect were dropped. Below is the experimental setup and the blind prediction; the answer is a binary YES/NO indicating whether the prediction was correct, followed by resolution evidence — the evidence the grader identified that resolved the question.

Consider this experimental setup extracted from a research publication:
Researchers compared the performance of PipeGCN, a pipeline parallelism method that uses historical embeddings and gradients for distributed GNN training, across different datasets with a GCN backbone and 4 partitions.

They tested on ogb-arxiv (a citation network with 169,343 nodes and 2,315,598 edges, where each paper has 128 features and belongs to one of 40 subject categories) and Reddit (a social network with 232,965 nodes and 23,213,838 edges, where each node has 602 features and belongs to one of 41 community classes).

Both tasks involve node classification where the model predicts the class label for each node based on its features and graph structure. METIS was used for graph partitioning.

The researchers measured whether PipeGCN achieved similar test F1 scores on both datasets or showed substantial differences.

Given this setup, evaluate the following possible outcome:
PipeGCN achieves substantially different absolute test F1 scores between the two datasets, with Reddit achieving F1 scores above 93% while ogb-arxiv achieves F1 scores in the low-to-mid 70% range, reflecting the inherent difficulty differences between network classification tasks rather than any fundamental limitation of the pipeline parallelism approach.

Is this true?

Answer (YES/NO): NO